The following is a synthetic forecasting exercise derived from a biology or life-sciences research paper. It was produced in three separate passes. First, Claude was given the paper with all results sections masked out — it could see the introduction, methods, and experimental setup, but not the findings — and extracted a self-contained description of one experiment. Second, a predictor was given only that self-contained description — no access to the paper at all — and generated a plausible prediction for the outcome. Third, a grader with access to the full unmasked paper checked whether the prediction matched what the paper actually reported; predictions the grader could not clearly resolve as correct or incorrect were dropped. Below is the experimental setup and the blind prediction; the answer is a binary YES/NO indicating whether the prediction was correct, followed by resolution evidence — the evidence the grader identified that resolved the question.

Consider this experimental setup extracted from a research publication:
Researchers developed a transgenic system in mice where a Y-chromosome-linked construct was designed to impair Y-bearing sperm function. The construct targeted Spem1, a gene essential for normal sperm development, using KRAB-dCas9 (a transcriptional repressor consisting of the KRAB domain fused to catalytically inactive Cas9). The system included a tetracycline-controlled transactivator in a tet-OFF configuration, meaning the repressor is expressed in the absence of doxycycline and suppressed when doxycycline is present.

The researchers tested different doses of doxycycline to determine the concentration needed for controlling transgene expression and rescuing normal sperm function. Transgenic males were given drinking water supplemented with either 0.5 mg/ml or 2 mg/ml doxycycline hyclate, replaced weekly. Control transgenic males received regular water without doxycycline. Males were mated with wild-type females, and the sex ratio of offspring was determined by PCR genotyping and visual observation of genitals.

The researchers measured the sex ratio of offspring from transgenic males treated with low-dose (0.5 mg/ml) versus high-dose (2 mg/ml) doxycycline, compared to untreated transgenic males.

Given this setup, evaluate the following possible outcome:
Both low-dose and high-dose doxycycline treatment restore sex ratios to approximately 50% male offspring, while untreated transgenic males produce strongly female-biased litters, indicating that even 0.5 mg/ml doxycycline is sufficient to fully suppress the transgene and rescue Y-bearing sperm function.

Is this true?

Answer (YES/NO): NO